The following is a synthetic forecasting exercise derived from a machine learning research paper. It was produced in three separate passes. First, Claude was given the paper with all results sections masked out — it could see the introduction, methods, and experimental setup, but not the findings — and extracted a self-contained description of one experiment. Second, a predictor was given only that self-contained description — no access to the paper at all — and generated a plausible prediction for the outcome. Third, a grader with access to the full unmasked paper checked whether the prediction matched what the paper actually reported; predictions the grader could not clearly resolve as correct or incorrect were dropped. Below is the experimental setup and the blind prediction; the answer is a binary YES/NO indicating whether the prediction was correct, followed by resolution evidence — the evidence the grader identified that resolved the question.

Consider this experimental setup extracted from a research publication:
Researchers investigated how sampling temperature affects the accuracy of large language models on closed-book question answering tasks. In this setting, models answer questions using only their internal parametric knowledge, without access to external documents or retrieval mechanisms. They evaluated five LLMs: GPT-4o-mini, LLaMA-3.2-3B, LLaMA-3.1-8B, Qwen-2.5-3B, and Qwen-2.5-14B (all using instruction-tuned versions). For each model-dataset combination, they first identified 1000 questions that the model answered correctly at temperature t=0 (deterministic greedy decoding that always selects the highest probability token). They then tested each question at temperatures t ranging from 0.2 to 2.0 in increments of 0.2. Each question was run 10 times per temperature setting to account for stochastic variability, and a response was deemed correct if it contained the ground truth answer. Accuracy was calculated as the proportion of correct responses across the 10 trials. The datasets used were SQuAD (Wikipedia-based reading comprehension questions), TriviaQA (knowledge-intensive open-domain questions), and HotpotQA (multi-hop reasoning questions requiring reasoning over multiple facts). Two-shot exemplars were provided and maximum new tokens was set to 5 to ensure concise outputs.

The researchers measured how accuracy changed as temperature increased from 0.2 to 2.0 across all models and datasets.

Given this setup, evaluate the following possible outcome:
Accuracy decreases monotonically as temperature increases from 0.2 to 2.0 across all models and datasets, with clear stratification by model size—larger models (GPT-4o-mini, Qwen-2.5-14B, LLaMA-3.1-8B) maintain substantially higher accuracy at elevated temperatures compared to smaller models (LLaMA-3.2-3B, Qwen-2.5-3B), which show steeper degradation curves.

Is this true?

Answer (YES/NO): NO